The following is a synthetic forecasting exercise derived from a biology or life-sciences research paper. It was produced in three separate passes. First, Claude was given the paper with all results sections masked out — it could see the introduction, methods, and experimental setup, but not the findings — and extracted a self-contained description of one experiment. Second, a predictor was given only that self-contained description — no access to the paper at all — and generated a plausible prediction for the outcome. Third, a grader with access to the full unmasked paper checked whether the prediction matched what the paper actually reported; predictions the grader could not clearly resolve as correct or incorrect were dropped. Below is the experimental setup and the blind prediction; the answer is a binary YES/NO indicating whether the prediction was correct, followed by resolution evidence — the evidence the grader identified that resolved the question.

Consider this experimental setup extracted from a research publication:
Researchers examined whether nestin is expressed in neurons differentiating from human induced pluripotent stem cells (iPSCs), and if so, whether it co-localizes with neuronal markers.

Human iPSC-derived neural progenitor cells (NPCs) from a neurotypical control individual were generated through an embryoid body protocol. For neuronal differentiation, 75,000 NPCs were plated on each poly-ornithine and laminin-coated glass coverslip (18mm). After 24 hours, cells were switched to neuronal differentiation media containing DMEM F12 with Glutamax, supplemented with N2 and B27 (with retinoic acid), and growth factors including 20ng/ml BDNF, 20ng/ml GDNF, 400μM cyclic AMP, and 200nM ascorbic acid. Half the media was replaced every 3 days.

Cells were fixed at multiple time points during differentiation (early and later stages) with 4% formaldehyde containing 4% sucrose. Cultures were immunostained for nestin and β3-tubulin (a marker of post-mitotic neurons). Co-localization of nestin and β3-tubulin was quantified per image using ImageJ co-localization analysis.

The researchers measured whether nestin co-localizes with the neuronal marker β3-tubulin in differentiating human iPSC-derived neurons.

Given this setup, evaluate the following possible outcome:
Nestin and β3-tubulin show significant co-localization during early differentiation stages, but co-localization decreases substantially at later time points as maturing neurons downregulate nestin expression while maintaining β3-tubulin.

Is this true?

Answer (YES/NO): NO